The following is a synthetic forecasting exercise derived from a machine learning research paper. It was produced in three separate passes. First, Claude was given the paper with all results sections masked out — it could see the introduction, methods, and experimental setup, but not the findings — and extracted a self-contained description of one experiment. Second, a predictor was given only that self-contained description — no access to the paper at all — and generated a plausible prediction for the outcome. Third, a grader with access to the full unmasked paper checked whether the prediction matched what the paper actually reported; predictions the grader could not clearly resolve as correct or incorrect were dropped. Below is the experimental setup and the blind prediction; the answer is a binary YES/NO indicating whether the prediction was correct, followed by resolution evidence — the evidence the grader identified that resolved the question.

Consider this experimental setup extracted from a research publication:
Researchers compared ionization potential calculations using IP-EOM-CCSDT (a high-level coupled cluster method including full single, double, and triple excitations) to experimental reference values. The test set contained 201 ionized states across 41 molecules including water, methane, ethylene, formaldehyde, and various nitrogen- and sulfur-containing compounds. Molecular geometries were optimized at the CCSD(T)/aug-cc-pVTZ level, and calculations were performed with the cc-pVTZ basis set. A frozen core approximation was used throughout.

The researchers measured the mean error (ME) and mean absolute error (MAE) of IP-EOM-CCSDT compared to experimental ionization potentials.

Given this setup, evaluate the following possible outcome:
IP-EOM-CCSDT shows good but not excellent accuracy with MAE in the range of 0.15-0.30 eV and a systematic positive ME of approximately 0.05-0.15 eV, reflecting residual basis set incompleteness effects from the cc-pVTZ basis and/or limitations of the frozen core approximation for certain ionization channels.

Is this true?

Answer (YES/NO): NO